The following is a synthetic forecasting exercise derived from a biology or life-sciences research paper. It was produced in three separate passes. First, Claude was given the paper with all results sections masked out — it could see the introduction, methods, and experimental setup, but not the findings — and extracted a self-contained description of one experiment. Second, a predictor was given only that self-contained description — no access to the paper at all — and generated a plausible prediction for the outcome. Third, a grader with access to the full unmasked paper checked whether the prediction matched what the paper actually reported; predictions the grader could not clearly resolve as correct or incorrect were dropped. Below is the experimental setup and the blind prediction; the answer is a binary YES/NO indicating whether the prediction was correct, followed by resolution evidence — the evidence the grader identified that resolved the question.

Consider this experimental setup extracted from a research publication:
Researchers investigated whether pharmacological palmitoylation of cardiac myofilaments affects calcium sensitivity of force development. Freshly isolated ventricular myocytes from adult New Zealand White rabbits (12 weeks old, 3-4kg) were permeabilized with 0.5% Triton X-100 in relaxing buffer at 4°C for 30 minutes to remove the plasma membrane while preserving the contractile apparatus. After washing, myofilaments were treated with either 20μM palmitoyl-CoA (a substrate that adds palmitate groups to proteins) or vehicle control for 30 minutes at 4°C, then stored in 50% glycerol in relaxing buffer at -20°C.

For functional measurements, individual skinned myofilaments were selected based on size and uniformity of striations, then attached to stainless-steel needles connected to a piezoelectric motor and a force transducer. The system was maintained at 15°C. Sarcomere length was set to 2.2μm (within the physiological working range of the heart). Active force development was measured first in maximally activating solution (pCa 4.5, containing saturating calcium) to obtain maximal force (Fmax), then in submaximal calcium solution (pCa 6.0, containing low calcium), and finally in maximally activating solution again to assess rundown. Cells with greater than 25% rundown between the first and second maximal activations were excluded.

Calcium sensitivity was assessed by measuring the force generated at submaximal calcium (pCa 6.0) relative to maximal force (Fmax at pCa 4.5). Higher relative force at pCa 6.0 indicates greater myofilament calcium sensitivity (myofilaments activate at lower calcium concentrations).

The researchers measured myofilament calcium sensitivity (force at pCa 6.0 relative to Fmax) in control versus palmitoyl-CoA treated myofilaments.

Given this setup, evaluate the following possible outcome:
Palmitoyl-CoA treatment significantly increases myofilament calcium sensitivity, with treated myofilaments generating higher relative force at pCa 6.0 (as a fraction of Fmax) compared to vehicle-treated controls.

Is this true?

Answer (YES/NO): NO